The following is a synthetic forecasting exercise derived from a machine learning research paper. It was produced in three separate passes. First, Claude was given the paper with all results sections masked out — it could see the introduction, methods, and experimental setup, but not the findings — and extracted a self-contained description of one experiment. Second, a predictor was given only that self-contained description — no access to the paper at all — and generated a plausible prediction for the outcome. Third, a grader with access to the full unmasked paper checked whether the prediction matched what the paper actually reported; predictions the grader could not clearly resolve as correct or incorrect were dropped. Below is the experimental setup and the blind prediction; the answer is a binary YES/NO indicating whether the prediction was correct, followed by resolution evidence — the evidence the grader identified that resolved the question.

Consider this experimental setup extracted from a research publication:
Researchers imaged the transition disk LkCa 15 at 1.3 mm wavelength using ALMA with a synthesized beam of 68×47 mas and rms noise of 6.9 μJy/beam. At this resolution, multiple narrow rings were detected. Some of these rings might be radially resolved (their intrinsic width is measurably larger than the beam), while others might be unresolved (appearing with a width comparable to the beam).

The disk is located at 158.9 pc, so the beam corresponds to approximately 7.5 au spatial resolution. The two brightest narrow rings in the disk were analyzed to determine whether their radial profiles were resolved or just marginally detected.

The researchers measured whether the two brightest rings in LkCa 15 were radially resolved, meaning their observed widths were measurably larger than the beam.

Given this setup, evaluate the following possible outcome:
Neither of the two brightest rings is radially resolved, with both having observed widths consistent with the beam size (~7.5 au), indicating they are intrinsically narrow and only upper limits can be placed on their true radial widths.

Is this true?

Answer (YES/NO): NO